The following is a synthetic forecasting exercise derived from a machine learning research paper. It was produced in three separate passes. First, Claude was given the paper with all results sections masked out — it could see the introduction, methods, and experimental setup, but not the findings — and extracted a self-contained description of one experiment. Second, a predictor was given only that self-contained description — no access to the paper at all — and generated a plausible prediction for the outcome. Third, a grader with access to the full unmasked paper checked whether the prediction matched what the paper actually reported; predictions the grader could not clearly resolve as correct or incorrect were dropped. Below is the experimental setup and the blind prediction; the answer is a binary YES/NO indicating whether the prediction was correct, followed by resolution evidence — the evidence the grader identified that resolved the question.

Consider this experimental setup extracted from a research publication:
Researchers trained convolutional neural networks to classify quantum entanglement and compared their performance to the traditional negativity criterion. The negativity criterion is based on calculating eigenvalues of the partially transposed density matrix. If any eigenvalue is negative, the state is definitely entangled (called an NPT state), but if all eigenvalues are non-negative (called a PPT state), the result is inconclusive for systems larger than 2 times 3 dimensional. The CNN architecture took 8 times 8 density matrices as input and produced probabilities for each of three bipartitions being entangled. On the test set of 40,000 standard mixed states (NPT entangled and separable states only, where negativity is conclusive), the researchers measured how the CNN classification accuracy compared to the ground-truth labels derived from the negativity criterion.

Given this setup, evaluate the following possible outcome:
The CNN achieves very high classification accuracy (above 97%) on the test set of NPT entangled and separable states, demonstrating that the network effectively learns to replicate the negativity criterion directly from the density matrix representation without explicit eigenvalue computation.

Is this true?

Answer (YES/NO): NO